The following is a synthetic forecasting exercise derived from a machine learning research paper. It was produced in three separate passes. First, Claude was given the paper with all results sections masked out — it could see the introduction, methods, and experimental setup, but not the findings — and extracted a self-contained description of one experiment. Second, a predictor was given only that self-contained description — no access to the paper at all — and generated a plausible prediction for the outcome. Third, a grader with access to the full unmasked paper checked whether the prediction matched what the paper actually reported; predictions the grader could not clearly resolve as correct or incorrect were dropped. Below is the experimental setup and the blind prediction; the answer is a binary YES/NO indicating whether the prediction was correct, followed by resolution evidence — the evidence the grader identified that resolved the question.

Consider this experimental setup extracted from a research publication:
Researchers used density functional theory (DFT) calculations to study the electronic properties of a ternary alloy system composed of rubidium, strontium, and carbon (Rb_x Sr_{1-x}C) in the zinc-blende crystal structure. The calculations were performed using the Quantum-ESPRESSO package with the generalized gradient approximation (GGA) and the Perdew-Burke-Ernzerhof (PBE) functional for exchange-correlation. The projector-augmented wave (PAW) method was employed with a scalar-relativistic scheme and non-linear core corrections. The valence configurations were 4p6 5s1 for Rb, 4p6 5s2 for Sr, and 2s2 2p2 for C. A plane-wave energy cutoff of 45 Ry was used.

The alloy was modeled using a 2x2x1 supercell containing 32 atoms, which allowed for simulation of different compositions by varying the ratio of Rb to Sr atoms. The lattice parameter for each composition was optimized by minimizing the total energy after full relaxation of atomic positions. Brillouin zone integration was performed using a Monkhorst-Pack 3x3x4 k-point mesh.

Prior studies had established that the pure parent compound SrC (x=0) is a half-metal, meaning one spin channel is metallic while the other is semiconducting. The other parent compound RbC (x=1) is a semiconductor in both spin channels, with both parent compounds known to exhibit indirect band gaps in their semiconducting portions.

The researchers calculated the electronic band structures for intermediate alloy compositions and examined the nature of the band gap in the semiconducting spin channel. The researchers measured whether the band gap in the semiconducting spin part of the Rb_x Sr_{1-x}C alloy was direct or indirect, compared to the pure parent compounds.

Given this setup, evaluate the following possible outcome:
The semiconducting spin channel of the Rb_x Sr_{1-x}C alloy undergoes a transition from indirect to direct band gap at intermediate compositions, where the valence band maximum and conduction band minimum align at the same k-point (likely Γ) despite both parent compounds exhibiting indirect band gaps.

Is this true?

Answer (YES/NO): YES